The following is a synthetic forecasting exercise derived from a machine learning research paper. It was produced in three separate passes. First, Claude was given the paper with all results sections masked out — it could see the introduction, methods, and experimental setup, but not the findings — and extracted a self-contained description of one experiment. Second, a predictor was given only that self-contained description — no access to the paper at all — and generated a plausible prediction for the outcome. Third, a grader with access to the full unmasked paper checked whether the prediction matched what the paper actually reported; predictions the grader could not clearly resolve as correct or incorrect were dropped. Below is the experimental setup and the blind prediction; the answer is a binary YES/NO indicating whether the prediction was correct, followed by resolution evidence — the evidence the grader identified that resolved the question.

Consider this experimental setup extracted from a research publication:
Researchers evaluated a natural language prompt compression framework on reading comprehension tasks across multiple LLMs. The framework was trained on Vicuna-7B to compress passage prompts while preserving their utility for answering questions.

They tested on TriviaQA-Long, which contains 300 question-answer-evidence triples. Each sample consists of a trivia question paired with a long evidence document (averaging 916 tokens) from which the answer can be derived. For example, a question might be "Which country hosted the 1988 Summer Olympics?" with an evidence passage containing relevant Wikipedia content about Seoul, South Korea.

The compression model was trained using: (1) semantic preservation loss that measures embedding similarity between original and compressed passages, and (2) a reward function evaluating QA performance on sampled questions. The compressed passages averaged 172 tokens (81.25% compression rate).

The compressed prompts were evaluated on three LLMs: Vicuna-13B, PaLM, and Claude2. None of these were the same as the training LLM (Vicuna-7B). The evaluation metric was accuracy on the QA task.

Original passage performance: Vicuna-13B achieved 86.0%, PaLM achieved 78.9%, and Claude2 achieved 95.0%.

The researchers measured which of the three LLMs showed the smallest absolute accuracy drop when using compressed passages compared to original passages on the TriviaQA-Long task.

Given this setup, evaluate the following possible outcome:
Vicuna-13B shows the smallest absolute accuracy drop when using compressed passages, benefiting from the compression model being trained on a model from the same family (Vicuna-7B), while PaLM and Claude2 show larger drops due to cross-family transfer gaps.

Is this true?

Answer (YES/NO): NO